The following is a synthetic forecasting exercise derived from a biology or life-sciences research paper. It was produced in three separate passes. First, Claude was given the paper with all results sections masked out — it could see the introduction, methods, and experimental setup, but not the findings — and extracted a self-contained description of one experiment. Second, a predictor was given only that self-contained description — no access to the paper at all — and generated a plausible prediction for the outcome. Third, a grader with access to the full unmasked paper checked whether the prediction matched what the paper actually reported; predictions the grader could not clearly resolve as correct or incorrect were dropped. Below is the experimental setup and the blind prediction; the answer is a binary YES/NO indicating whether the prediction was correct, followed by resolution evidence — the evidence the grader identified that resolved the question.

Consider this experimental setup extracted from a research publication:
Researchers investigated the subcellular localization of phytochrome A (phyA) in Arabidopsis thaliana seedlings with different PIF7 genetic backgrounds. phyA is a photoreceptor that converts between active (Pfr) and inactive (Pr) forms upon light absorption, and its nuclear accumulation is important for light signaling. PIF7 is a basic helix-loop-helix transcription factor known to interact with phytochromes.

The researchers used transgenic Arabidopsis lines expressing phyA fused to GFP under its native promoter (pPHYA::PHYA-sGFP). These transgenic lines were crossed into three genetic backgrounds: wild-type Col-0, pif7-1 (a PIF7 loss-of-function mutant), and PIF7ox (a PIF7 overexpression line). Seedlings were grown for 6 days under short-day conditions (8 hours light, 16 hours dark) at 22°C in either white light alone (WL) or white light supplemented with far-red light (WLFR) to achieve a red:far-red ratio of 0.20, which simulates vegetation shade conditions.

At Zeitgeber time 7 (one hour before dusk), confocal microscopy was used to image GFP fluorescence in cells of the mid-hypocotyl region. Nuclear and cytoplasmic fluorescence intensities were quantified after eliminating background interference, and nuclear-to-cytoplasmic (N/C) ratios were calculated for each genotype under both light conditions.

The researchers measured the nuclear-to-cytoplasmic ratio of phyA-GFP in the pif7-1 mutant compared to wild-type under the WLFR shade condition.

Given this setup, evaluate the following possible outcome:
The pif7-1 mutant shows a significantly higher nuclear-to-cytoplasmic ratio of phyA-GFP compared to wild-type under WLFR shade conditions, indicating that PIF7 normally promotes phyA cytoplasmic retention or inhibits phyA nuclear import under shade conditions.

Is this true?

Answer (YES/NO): YES